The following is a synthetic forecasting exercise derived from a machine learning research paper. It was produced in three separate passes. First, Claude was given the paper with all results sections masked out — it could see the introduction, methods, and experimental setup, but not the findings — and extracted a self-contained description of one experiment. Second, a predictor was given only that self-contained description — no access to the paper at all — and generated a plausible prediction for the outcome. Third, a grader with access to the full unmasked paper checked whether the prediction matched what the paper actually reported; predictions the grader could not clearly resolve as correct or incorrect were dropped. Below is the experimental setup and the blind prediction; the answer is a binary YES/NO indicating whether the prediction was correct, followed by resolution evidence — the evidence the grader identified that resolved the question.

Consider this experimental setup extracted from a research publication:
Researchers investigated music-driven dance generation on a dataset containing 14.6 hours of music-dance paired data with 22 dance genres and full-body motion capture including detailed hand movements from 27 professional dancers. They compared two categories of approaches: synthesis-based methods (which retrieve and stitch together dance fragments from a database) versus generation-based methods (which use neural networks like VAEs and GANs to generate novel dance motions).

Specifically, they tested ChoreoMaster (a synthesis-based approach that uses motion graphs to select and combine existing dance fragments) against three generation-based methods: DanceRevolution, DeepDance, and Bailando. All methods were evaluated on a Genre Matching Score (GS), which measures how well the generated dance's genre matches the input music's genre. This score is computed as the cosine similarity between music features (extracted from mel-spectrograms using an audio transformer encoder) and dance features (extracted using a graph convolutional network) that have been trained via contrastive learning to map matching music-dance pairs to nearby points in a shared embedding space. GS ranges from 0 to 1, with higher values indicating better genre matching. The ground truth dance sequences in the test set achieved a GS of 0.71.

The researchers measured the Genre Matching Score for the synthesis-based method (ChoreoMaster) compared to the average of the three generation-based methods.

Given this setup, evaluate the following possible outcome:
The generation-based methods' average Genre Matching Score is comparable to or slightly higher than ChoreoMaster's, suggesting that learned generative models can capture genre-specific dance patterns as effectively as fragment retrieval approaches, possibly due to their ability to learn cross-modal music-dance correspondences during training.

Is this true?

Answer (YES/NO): NO